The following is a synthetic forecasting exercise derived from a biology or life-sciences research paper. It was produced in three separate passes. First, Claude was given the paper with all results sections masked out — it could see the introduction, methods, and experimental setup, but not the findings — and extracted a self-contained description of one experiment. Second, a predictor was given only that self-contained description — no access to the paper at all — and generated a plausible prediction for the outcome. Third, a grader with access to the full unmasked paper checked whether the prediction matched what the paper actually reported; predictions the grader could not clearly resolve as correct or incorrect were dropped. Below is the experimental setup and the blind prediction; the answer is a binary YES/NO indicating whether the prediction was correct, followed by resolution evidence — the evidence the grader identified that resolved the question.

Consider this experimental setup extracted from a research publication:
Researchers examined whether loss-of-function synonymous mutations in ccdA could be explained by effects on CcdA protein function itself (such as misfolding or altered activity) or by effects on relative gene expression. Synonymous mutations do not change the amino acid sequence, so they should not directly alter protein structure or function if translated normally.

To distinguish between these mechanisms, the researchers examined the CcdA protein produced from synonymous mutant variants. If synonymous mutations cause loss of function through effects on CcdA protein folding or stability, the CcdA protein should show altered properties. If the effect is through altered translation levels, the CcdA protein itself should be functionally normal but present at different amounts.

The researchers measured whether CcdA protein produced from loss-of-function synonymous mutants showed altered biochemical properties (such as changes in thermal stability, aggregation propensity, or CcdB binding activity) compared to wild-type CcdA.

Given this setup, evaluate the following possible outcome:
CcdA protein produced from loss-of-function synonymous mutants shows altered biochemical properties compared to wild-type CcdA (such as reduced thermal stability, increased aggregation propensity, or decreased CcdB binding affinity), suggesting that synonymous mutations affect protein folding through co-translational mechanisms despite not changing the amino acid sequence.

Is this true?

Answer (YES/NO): NO